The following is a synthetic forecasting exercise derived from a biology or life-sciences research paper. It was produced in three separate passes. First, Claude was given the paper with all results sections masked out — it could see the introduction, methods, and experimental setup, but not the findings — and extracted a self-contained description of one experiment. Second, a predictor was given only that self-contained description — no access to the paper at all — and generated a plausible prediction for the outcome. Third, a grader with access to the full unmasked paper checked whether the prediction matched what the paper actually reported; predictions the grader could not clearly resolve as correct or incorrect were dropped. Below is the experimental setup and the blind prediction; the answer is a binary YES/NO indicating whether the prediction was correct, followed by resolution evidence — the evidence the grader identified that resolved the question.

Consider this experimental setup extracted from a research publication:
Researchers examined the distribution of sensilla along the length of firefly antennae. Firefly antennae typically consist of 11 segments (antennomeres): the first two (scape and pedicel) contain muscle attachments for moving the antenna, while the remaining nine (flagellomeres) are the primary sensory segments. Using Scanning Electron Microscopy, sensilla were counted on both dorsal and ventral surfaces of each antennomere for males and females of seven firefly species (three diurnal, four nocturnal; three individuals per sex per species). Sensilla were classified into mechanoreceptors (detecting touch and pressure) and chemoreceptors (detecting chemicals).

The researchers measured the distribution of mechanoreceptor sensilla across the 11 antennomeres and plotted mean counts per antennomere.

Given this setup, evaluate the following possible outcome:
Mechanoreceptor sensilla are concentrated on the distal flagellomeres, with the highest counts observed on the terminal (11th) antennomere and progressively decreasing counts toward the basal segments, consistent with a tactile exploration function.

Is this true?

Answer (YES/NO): NO